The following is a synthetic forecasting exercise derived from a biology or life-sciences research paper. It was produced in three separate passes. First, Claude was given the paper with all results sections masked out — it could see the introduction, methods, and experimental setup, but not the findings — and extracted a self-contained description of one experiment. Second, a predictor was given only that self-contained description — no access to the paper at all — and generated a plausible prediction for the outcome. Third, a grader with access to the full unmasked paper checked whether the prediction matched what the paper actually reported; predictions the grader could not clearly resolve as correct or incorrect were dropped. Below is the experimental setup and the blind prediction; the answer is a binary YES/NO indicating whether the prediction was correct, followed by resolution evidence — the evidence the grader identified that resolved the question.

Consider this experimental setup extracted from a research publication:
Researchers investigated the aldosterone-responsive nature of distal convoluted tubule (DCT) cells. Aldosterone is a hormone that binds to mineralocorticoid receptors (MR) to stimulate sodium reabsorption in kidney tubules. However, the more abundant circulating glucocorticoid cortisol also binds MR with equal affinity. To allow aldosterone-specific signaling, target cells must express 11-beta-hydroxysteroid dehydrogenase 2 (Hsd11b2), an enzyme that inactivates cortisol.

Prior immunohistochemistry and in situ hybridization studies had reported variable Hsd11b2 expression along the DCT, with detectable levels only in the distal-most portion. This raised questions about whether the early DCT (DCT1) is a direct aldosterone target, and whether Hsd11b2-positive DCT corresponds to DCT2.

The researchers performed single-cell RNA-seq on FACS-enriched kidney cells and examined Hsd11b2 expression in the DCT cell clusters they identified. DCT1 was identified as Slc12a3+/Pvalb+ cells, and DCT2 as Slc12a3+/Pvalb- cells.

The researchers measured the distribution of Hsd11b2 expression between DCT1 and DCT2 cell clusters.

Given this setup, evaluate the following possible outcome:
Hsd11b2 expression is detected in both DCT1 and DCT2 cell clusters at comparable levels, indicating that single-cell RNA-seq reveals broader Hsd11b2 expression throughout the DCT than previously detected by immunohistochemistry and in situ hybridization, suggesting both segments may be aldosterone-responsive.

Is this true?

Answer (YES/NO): NO